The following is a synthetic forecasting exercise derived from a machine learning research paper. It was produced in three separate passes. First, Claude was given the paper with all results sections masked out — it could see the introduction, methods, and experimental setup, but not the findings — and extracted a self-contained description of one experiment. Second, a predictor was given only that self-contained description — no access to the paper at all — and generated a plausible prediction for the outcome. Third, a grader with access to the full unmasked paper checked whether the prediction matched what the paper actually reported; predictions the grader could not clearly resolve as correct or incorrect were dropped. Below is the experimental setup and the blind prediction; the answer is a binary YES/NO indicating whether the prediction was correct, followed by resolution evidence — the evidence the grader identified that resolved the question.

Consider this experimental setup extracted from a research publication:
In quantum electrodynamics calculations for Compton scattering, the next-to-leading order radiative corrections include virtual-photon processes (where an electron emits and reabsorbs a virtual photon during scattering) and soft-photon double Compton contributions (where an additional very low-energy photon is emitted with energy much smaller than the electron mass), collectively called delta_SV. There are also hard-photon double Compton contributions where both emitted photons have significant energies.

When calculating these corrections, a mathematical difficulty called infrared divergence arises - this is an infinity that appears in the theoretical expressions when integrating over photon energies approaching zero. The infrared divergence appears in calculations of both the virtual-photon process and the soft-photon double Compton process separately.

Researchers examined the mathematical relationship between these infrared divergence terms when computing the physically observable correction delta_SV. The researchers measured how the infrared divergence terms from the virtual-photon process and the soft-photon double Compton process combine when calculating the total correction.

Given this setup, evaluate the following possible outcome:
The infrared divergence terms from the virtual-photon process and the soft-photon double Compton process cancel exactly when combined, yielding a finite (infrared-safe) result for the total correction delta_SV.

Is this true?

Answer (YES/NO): YES